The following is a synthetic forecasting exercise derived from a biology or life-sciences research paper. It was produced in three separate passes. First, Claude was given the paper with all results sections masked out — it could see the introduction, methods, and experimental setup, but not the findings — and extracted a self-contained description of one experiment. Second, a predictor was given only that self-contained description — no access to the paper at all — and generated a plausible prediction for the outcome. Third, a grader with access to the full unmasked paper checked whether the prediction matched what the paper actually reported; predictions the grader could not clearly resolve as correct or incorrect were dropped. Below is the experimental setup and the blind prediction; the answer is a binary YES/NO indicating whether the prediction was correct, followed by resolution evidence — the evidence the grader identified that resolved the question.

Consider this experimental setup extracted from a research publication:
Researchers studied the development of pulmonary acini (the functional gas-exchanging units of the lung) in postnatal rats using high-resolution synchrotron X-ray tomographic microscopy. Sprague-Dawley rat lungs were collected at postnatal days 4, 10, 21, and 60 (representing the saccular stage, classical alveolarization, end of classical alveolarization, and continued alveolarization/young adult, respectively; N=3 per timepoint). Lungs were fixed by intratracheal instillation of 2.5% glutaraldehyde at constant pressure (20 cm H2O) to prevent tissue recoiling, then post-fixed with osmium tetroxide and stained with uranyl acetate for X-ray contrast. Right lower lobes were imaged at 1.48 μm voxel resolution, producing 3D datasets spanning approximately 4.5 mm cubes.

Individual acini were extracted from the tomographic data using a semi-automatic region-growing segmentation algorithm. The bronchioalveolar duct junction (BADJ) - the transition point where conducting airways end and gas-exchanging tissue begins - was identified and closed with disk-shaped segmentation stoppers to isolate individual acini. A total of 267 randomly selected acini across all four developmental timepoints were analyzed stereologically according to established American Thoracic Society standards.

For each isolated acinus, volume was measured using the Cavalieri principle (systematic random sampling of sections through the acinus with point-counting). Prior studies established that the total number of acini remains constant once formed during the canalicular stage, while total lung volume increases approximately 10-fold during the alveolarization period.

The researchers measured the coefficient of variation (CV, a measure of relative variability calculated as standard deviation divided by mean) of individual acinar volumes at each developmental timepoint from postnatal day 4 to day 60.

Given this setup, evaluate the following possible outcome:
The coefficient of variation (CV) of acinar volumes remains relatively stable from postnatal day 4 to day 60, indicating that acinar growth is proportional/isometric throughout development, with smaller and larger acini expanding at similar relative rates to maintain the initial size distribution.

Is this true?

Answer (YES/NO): NO